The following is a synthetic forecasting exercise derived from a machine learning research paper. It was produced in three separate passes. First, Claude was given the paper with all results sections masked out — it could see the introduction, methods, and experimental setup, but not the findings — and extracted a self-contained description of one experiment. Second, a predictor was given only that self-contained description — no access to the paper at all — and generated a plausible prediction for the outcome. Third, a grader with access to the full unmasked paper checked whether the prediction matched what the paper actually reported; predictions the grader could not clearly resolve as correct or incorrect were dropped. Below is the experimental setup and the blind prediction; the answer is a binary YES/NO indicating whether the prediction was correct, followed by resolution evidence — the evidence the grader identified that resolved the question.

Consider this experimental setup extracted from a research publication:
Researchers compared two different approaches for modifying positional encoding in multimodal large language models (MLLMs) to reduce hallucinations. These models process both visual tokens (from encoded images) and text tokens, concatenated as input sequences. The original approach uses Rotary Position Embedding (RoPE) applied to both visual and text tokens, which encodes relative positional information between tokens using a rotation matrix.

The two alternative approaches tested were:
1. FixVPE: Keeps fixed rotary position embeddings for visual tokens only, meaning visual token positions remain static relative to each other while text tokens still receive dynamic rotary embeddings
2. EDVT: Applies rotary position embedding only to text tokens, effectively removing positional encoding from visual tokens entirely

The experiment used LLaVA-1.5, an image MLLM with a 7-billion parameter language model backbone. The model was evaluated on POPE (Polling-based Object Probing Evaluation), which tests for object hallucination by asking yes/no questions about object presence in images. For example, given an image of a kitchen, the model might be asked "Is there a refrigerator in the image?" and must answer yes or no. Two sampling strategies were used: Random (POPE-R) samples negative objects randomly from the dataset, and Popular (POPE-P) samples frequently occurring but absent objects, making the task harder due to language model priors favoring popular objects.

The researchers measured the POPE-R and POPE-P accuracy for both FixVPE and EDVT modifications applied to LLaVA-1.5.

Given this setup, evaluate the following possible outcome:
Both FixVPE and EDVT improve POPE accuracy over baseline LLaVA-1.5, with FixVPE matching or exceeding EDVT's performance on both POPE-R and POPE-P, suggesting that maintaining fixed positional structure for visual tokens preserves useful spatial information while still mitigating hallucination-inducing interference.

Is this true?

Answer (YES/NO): NO